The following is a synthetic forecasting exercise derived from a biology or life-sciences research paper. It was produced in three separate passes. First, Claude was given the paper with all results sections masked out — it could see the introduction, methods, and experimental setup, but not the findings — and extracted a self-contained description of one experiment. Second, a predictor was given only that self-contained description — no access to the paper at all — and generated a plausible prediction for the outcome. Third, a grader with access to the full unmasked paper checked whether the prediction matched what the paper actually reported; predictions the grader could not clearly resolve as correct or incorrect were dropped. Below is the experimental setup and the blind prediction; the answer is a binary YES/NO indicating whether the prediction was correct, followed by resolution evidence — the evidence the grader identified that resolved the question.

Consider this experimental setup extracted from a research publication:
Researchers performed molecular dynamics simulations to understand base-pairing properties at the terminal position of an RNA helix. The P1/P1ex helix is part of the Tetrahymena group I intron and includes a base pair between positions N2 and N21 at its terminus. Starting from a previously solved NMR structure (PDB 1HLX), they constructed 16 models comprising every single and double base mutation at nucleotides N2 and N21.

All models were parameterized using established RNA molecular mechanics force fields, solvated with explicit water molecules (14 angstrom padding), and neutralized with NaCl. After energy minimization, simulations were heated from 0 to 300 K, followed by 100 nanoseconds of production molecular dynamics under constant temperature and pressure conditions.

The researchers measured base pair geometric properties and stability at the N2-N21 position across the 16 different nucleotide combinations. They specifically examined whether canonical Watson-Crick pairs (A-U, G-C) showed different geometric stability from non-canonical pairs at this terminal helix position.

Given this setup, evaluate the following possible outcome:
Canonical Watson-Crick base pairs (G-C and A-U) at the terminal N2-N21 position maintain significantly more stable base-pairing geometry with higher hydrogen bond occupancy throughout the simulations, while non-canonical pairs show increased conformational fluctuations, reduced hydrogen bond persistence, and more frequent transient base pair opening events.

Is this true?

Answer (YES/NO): NO